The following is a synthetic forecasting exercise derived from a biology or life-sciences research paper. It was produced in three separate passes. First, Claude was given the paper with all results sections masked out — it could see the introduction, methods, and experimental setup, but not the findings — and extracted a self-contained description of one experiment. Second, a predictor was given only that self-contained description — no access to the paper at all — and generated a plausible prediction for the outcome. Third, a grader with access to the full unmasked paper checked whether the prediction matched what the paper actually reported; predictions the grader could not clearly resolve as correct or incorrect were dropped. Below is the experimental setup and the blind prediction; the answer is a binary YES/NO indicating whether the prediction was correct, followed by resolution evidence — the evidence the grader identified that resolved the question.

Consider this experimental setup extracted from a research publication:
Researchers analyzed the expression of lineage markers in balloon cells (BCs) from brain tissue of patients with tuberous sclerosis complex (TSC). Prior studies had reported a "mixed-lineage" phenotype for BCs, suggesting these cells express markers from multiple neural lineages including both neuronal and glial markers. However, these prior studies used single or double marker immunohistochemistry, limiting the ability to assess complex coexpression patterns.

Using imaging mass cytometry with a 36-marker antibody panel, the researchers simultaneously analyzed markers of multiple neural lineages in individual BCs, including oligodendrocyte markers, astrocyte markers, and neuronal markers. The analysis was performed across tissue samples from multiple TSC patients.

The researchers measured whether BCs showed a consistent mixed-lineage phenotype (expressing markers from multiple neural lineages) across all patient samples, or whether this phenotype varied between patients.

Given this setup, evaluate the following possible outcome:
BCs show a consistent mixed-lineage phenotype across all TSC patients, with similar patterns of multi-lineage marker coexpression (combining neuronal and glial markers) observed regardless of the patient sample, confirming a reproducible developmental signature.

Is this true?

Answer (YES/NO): NO